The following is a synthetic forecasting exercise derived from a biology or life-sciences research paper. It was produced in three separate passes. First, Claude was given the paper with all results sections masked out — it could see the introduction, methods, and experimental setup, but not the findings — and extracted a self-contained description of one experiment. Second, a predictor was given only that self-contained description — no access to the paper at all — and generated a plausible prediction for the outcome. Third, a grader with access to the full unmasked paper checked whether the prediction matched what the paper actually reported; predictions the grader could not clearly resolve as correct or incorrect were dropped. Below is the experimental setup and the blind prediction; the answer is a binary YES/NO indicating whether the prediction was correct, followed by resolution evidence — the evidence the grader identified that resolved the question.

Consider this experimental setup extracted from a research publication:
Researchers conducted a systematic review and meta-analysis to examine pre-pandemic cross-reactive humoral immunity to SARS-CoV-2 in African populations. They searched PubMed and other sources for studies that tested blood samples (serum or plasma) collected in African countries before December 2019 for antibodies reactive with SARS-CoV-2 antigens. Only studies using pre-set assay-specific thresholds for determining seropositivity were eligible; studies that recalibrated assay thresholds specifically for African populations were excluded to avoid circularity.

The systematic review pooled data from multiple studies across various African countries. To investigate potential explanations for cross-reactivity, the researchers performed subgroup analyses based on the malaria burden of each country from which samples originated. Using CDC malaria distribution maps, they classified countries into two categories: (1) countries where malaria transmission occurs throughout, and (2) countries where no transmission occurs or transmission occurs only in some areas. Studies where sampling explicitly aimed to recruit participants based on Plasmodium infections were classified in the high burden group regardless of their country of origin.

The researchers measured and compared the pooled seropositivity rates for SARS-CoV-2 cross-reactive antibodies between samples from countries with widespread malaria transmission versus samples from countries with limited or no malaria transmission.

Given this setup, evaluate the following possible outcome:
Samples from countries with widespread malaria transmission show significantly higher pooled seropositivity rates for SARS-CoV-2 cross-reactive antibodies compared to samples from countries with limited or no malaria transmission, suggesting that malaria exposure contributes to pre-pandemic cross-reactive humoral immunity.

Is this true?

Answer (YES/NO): YES